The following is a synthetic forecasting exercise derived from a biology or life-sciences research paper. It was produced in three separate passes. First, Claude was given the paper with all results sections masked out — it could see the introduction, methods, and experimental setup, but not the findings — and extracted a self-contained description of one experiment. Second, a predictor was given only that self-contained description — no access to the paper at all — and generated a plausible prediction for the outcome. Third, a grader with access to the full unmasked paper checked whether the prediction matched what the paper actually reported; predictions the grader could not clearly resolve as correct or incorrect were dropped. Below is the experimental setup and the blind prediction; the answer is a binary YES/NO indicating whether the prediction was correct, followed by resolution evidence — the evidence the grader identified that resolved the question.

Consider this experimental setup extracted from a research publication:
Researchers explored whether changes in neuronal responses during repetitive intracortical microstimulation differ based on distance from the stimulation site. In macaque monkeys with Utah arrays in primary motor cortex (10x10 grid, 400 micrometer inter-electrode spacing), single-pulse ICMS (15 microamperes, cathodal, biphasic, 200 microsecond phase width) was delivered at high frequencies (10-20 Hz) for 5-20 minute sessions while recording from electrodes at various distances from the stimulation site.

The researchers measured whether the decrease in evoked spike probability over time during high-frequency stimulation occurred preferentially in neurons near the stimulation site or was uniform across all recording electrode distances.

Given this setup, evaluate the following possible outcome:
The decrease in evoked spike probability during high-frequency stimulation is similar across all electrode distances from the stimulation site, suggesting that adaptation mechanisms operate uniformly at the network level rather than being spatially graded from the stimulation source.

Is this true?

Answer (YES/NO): NO